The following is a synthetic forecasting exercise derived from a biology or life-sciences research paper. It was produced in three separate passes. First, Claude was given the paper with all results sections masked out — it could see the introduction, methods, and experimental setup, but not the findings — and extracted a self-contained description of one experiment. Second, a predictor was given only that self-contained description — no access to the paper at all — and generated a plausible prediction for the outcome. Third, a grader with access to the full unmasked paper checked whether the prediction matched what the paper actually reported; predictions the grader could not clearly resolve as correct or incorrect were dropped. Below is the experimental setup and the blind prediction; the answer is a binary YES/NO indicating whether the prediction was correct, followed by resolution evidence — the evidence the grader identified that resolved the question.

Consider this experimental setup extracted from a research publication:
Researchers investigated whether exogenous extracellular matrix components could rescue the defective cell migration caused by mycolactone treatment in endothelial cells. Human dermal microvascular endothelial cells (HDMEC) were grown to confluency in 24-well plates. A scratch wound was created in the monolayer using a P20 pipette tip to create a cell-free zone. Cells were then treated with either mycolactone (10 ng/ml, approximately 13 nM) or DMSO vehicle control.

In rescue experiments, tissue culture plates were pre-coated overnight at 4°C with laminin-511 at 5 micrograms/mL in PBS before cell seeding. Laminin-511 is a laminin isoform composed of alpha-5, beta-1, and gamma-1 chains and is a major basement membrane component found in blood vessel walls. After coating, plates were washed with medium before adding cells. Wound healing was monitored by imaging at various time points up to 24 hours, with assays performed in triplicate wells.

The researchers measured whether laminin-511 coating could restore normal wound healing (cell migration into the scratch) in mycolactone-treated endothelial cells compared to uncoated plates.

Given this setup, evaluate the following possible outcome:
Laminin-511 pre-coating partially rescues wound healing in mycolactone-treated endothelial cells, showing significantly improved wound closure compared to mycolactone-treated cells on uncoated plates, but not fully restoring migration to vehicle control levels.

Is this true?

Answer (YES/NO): NO